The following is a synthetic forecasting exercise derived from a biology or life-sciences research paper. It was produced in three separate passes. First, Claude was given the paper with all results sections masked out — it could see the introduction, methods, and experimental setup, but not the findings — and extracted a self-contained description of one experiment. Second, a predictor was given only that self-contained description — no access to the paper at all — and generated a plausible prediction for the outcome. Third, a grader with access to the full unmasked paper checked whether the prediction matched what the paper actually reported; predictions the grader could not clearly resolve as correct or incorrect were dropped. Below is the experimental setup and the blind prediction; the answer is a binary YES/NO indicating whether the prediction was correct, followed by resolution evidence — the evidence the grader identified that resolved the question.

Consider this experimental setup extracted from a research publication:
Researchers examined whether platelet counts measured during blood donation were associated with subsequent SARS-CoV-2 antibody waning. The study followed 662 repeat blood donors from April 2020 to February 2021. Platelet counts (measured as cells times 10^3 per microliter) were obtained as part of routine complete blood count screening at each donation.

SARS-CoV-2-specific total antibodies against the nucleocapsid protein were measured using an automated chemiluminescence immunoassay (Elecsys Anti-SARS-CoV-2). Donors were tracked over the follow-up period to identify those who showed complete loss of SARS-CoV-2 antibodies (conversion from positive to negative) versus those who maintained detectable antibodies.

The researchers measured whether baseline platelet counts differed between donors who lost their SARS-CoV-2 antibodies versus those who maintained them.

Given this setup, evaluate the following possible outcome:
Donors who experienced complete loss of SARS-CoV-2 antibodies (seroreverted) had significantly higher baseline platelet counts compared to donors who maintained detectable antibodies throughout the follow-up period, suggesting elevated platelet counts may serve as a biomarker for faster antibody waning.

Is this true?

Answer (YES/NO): NO